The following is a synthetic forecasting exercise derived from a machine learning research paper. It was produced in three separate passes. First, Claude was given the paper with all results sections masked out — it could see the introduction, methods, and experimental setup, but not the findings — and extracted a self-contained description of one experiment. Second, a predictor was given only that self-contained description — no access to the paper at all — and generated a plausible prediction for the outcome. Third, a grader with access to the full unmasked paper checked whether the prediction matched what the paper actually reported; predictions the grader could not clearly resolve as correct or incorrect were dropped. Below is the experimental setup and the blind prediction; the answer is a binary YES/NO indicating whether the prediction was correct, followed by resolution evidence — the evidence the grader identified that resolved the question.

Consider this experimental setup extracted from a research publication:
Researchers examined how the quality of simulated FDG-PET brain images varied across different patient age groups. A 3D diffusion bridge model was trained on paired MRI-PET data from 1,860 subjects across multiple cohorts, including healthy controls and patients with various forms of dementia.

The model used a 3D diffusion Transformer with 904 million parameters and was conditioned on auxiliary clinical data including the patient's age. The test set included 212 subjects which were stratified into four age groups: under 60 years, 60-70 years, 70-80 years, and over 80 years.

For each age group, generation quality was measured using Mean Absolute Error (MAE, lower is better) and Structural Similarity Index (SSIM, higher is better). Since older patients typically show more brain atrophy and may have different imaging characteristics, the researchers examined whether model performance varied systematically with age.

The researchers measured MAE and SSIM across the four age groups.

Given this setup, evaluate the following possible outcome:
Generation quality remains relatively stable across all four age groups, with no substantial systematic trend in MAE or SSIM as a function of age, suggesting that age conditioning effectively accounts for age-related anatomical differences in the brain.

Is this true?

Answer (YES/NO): YES